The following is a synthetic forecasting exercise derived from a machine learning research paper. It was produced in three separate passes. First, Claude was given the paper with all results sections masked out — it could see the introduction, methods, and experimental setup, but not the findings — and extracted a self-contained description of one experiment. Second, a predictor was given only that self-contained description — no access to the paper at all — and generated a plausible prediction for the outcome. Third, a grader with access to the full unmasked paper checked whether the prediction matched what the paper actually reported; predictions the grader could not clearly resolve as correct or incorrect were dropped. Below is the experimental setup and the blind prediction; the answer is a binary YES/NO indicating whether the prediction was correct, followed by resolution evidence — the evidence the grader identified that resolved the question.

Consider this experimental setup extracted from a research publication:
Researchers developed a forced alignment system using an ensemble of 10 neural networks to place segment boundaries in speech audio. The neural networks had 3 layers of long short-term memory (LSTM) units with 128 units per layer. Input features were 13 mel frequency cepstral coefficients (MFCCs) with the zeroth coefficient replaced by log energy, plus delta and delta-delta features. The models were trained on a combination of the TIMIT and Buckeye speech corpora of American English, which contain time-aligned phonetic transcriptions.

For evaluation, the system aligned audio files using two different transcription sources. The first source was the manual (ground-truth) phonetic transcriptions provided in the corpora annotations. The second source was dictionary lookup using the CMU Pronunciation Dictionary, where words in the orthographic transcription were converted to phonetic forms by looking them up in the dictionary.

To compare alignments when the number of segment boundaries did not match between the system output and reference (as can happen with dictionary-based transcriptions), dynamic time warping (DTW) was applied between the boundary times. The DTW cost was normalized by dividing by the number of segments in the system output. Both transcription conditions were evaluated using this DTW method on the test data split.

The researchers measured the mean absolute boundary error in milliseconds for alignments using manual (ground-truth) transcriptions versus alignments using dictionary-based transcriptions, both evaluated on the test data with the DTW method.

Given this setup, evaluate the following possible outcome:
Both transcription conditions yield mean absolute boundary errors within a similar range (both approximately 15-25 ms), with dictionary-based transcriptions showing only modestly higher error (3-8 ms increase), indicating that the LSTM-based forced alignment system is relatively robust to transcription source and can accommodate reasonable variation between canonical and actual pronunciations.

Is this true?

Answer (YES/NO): YES